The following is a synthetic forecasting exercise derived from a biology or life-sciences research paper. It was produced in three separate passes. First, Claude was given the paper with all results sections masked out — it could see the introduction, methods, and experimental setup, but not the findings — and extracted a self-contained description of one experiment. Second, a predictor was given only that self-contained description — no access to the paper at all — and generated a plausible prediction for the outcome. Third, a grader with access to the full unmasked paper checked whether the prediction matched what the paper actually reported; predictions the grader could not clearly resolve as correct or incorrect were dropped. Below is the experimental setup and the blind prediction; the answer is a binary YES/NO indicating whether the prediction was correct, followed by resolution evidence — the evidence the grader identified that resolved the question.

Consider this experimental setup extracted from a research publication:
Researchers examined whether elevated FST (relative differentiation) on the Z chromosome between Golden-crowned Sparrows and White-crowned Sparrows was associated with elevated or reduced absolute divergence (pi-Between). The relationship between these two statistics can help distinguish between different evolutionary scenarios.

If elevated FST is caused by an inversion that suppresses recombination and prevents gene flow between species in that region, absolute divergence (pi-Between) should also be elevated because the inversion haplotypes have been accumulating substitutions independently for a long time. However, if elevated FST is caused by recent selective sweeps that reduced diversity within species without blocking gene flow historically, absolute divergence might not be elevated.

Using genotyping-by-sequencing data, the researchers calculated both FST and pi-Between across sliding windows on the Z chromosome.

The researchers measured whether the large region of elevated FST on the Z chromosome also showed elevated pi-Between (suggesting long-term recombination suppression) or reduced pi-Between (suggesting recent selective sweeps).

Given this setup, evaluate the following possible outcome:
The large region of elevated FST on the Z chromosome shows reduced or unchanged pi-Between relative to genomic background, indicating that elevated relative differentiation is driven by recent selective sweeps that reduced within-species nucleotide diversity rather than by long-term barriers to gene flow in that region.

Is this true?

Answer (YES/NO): NO